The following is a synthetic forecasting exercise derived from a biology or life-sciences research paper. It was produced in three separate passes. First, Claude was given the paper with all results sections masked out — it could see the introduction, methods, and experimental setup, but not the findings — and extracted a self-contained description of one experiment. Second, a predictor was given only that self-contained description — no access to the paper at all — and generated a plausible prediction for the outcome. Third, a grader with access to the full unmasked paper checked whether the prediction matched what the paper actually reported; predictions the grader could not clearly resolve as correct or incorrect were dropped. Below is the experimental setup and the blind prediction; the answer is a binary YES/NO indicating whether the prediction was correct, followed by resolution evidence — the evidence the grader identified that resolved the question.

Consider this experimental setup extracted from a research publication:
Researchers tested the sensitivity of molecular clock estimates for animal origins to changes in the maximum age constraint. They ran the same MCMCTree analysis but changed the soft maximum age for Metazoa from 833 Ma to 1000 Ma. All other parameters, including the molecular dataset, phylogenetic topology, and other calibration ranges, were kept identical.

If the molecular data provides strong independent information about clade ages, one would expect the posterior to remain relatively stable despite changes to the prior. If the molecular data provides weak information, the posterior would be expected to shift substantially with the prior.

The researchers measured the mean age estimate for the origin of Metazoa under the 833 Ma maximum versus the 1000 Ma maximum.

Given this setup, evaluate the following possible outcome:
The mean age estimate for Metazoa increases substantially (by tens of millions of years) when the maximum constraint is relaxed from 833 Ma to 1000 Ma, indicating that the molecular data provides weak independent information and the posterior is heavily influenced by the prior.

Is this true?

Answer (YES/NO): NO